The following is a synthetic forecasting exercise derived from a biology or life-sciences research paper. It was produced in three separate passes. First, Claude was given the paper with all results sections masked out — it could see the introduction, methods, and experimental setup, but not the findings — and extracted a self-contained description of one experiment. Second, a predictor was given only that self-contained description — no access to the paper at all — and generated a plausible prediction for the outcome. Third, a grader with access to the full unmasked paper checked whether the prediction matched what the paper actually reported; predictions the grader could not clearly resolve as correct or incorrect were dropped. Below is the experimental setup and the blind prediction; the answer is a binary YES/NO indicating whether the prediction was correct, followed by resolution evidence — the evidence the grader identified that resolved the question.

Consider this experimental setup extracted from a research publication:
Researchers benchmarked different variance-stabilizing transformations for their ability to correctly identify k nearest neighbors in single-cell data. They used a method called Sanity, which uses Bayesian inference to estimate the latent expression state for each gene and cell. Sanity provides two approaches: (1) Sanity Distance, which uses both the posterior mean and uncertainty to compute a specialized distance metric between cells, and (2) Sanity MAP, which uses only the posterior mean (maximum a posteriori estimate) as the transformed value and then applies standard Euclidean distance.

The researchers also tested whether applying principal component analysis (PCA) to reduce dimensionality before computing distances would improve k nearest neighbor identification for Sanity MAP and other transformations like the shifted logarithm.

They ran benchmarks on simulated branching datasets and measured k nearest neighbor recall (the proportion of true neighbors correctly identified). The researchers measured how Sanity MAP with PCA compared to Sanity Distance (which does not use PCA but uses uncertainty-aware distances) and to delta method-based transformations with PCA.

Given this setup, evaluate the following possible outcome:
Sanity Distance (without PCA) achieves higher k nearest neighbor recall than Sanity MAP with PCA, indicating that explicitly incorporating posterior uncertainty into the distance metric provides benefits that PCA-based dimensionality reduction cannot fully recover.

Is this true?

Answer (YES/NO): NO